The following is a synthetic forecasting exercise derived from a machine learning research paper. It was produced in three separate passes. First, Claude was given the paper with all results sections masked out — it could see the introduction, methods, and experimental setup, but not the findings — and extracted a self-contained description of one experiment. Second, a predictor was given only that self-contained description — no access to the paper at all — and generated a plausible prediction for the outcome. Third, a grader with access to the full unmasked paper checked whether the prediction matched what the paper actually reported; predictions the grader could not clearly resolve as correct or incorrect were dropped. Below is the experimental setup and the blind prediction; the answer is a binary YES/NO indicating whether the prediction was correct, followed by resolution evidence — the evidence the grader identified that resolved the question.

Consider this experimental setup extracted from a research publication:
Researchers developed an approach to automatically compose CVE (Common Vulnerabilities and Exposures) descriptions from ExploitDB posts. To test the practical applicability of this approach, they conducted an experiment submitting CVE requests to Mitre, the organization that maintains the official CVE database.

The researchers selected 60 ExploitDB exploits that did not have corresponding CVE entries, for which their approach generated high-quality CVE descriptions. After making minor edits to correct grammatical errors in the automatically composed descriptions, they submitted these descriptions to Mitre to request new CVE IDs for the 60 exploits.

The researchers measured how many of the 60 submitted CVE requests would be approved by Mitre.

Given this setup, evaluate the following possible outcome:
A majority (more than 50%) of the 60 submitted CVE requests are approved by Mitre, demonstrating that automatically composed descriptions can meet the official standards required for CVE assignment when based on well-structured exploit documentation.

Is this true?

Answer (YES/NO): NO